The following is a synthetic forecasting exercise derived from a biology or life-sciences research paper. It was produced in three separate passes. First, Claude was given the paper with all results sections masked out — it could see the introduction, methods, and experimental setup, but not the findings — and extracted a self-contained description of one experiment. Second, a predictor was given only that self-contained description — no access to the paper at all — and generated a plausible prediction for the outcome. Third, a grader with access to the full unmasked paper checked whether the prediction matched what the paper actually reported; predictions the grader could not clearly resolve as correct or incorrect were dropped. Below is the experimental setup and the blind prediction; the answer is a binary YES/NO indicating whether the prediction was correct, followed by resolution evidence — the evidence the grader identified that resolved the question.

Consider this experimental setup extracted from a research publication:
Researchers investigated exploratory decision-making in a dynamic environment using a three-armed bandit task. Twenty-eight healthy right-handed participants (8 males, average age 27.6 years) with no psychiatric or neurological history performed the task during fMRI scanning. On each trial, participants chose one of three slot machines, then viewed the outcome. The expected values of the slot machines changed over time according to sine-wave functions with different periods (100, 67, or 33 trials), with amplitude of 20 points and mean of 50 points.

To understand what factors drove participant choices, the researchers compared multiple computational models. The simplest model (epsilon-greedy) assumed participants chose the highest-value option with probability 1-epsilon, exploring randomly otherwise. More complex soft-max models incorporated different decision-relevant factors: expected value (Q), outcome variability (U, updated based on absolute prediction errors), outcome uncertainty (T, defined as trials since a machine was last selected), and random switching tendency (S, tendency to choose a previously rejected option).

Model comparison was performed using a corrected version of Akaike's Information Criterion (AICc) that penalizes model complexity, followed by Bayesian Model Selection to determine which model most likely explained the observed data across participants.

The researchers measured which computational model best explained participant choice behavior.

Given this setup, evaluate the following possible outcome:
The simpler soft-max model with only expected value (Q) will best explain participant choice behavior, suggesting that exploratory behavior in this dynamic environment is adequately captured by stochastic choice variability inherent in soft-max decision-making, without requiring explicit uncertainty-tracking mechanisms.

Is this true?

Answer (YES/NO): NO